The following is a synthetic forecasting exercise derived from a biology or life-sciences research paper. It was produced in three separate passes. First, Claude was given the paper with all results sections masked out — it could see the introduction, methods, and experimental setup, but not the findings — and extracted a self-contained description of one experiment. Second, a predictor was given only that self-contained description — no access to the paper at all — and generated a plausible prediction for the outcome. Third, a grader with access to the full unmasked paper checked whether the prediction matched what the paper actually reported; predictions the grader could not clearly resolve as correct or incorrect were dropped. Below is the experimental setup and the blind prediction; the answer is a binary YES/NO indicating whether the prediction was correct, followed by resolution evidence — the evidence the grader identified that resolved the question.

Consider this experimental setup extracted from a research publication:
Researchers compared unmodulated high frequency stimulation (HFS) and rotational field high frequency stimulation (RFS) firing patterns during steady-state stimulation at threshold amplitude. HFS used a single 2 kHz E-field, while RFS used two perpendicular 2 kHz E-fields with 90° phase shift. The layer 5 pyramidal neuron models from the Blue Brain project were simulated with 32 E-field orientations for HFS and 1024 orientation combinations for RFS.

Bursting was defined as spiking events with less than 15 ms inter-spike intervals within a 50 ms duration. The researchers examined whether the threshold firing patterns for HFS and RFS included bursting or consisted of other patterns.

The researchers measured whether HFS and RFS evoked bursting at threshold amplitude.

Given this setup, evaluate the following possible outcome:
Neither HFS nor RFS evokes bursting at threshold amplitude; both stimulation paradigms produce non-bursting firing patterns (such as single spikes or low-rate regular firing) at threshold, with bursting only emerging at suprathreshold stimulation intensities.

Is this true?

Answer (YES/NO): YES